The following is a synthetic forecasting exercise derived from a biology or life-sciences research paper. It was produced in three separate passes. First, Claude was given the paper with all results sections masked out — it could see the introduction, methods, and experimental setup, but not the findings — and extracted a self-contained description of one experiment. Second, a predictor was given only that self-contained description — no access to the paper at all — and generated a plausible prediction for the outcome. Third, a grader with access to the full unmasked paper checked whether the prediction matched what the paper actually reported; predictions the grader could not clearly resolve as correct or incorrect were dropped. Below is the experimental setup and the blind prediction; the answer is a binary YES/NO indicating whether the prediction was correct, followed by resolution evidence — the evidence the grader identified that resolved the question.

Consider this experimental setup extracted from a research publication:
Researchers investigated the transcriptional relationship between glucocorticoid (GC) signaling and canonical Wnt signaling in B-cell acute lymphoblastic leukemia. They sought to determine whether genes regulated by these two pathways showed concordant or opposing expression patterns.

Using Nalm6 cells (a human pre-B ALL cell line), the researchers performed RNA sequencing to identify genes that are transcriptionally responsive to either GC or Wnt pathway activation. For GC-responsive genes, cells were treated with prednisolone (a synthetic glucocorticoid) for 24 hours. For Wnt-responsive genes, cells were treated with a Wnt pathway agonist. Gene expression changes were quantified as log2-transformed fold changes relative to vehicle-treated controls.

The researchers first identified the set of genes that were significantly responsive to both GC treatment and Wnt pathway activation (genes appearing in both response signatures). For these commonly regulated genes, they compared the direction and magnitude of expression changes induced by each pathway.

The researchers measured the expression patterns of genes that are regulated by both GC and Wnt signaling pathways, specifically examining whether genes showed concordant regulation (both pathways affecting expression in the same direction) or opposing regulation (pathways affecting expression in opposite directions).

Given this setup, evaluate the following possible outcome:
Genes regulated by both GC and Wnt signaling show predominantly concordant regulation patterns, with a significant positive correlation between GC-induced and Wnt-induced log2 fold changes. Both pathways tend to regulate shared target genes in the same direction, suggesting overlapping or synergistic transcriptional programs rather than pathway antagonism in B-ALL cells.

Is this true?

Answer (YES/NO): NO